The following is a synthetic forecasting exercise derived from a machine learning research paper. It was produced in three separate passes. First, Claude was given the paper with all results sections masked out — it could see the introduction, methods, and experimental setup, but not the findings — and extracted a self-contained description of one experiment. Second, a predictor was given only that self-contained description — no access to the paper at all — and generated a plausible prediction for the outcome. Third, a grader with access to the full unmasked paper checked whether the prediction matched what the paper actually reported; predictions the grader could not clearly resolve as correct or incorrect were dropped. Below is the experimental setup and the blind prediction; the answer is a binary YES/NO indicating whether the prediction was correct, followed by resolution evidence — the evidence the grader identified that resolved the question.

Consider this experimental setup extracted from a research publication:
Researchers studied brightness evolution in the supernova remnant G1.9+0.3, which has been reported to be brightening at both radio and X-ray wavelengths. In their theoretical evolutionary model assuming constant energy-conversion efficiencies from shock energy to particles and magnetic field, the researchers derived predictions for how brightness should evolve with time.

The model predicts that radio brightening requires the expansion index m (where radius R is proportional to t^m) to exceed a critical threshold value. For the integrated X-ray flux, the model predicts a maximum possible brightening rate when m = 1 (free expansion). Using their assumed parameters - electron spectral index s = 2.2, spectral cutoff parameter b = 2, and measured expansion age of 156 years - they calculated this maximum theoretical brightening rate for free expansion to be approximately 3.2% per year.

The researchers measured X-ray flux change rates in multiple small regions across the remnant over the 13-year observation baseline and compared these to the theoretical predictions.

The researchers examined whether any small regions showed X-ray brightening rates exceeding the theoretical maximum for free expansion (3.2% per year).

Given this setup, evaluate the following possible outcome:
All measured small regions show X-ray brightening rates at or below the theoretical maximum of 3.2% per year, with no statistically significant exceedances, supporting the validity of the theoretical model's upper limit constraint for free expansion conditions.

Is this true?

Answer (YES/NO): NO